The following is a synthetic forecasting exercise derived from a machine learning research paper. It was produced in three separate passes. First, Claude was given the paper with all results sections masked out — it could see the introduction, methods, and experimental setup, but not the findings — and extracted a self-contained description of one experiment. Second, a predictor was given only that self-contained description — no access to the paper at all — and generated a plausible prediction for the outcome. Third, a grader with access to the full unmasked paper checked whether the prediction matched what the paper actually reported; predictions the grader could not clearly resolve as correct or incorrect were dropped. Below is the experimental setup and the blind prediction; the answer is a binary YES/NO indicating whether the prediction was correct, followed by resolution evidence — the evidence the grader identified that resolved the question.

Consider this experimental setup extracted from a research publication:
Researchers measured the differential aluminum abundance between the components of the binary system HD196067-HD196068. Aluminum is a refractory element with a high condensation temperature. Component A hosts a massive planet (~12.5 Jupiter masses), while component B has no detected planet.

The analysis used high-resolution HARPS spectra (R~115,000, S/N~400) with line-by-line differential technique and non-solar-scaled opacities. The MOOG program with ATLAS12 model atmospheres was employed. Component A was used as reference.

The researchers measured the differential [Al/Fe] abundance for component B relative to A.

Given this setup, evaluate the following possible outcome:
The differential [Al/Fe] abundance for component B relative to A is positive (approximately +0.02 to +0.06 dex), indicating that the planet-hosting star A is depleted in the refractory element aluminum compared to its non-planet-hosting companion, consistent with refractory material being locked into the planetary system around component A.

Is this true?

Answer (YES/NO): YES